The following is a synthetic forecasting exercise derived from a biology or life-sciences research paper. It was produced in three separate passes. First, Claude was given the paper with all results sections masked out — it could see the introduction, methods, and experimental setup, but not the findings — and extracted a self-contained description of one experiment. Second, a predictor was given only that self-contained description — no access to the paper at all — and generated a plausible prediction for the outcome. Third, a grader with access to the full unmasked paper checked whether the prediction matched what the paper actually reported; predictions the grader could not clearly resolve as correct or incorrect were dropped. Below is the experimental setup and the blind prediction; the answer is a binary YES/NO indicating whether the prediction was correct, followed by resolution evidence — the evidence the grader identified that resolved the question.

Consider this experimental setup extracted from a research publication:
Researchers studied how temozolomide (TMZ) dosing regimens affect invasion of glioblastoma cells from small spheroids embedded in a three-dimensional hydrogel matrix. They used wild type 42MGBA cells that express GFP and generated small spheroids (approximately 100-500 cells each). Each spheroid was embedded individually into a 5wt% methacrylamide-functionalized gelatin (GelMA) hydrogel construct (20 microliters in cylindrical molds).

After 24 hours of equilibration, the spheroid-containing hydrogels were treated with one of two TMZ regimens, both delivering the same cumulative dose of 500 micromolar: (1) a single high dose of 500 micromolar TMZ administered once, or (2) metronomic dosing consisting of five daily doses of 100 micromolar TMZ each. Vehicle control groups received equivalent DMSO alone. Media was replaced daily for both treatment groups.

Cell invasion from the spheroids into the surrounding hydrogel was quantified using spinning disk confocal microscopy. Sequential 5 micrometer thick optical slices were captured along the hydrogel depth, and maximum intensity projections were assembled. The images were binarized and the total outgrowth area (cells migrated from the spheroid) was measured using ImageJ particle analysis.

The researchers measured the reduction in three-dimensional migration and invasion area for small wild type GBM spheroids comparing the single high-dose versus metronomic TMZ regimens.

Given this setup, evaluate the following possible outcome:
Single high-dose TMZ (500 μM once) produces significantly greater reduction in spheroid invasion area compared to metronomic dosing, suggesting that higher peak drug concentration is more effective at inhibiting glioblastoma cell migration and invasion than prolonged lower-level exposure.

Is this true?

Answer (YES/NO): YES